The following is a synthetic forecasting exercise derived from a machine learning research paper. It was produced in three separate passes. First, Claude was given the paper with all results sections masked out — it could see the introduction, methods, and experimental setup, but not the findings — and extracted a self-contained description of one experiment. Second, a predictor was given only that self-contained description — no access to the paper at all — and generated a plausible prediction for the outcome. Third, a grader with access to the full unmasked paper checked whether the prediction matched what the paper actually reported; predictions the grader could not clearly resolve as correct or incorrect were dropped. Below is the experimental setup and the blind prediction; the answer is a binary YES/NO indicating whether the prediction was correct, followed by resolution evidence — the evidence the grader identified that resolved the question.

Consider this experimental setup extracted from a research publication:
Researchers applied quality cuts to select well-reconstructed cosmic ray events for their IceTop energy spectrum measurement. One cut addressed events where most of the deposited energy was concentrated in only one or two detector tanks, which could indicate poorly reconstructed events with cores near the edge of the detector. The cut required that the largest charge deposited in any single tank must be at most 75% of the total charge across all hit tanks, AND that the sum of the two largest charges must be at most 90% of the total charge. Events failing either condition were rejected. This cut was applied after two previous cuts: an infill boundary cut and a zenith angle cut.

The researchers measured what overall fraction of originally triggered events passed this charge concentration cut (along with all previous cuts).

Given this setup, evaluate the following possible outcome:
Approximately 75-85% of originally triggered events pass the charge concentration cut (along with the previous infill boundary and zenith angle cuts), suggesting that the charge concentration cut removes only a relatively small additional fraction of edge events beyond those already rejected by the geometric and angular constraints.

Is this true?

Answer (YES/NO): NO